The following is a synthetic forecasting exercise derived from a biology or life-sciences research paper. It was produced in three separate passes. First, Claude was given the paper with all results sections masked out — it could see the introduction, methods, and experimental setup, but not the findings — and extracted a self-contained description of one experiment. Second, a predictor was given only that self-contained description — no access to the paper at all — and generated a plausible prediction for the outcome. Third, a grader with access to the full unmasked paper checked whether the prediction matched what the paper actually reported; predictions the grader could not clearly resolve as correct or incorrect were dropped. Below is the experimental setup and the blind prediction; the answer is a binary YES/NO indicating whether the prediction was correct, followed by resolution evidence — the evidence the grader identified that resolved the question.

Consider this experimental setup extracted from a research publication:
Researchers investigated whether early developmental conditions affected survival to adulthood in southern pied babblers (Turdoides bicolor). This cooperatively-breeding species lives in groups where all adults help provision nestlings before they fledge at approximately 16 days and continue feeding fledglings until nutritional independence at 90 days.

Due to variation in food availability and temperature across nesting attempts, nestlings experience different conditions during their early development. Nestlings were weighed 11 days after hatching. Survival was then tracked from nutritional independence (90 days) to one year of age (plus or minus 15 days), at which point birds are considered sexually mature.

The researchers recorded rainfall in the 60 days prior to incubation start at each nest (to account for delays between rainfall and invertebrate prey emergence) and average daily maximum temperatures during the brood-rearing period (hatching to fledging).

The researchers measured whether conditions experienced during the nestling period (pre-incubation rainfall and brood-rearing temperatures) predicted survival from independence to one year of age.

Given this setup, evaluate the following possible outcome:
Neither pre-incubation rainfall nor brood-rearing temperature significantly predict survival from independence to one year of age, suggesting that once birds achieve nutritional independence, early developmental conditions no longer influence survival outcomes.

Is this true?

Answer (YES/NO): NO